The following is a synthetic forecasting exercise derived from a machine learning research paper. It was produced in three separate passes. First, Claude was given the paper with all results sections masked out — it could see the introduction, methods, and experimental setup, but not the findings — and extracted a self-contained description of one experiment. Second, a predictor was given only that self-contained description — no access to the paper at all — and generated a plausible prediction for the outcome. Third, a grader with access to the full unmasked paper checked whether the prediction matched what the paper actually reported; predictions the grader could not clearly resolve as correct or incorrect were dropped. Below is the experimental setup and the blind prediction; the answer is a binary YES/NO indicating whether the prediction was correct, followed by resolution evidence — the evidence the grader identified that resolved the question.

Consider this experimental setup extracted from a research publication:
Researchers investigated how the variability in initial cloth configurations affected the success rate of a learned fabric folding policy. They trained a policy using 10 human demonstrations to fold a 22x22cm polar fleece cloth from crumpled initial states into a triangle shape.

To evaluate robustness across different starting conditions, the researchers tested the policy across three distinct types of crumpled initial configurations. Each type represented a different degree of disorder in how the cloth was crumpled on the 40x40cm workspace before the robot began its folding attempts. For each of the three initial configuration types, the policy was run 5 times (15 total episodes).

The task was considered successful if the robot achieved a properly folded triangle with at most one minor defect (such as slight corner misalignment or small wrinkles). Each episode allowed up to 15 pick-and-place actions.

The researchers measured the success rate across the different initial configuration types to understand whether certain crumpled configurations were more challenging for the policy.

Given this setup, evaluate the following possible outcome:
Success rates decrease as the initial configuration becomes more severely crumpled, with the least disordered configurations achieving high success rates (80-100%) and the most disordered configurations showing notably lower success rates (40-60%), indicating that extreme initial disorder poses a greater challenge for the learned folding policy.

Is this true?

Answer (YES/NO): NO